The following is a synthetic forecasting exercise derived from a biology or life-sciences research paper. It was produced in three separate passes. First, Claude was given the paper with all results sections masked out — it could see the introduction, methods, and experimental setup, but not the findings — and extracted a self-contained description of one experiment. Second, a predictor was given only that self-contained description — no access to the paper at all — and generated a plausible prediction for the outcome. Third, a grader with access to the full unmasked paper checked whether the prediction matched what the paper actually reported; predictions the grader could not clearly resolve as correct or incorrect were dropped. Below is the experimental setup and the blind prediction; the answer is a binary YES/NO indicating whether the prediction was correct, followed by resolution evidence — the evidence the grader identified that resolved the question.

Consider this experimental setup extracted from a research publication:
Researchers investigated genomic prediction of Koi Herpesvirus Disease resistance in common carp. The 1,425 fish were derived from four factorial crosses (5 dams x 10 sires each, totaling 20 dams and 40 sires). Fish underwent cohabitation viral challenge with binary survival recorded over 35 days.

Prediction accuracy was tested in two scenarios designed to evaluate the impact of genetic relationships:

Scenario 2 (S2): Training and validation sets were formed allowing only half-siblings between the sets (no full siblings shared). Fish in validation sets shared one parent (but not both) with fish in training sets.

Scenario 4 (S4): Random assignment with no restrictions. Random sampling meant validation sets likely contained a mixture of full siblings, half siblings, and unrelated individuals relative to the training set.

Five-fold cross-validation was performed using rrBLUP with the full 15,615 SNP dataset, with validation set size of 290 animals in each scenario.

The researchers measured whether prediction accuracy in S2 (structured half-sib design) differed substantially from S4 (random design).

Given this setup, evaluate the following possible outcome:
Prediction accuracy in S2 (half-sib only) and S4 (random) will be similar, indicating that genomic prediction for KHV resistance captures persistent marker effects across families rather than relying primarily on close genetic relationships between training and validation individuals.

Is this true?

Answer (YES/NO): YES